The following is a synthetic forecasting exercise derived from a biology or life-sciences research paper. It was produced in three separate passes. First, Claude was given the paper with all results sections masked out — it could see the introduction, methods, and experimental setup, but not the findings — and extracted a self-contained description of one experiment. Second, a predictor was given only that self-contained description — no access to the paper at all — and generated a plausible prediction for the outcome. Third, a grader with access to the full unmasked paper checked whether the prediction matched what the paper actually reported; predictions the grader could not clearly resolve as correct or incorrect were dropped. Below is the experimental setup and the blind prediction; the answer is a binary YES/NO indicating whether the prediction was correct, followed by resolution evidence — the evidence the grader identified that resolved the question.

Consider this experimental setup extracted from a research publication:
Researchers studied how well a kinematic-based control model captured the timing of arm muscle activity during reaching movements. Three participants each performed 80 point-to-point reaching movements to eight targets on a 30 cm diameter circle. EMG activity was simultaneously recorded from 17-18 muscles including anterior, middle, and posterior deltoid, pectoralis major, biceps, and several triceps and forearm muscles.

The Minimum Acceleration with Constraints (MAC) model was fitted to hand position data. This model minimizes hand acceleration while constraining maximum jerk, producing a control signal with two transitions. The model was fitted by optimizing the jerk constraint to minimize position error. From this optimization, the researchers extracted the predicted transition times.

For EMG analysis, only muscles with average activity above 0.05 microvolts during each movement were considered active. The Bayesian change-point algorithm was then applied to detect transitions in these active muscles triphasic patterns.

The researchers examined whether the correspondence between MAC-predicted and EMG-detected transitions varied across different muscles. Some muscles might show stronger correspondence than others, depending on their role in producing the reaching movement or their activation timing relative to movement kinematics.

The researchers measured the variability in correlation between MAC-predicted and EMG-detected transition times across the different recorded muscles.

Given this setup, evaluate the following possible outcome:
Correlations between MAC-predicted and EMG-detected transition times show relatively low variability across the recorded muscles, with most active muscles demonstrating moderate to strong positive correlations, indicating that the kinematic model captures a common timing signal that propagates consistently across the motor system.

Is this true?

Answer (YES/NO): NO